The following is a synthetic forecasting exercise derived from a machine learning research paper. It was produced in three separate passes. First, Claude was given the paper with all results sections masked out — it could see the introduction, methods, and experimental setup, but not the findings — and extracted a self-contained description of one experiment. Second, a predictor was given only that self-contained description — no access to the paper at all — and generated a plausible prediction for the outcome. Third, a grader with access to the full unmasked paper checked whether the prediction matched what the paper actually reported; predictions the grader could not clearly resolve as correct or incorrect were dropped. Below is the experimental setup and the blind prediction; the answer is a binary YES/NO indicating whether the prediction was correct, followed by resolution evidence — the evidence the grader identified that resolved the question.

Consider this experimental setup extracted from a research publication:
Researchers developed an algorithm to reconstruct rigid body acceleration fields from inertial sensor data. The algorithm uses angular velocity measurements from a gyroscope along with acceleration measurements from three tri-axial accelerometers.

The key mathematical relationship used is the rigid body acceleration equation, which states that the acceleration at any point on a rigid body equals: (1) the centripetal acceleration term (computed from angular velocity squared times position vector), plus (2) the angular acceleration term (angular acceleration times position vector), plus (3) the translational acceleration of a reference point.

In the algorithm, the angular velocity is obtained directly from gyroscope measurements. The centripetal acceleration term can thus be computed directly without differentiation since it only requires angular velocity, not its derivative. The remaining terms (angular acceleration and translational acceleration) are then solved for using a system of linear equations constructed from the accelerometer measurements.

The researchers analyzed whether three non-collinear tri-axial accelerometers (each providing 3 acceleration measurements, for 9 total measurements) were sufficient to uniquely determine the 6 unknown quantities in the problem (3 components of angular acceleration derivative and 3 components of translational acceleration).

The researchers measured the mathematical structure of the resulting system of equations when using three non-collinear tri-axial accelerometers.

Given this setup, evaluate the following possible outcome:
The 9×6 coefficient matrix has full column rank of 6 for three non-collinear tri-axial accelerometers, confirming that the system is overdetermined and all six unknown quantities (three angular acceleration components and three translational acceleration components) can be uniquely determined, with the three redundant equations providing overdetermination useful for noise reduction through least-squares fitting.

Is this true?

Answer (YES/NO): YES